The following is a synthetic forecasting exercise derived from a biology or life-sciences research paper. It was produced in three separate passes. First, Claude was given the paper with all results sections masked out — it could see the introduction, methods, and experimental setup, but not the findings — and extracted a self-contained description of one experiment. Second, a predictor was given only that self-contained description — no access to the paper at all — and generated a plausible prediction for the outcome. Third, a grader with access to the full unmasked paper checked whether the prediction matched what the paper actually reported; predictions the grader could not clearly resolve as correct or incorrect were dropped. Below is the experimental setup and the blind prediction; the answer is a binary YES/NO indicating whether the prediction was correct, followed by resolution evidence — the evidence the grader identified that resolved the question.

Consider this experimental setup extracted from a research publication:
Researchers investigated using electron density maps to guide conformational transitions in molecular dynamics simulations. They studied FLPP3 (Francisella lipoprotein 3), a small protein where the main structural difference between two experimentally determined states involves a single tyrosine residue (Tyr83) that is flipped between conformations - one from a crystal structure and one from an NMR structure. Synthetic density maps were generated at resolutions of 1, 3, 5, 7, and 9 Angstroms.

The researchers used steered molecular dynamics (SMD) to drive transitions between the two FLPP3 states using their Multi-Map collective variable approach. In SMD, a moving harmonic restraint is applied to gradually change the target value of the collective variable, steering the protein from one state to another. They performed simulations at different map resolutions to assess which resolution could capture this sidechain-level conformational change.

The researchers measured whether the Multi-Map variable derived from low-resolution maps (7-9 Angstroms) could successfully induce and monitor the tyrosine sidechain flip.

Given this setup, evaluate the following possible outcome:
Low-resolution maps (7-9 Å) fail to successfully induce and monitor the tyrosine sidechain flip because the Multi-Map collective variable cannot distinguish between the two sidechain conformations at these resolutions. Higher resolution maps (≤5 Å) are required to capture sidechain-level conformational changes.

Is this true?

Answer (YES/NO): NO